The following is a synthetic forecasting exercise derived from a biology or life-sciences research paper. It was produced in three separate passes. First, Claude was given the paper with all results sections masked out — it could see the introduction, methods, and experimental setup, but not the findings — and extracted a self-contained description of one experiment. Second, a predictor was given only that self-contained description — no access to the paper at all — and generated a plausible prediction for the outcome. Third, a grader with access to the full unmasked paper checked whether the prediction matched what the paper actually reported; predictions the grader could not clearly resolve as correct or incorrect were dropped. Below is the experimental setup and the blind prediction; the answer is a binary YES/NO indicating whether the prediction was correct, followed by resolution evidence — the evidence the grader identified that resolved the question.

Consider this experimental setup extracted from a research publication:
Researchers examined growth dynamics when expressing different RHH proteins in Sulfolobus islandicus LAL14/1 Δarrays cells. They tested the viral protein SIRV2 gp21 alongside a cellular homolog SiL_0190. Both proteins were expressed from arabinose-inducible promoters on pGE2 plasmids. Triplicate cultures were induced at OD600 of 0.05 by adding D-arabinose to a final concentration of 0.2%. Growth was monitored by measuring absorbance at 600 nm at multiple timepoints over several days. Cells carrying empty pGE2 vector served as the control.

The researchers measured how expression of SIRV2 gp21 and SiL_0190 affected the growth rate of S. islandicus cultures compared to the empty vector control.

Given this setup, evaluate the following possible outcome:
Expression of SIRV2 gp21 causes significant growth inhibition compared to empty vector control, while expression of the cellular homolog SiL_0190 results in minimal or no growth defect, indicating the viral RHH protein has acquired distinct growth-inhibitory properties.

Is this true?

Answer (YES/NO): NO